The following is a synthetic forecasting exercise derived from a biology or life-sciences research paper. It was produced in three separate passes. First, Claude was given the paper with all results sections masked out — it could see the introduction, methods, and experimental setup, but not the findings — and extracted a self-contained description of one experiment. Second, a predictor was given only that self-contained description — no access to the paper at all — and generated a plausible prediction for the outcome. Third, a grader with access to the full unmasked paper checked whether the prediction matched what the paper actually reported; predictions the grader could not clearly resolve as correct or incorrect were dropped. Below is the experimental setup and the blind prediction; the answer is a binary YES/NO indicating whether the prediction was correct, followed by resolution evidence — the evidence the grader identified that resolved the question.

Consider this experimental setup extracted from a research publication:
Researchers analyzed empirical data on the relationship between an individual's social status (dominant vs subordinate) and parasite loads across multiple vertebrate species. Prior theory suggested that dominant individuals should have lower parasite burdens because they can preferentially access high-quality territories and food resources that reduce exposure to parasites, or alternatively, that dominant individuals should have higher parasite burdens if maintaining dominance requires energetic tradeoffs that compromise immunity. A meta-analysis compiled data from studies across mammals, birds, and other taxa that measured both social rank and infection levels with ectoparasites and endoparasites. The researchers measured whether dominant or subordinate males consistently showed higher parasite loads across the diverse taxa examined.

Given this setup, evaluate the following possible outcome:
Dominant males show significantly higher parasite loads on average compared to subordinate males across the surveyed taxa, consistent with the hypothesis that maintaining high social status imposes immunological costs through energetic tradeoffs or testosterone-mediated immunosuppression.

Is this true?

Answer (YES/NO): NO